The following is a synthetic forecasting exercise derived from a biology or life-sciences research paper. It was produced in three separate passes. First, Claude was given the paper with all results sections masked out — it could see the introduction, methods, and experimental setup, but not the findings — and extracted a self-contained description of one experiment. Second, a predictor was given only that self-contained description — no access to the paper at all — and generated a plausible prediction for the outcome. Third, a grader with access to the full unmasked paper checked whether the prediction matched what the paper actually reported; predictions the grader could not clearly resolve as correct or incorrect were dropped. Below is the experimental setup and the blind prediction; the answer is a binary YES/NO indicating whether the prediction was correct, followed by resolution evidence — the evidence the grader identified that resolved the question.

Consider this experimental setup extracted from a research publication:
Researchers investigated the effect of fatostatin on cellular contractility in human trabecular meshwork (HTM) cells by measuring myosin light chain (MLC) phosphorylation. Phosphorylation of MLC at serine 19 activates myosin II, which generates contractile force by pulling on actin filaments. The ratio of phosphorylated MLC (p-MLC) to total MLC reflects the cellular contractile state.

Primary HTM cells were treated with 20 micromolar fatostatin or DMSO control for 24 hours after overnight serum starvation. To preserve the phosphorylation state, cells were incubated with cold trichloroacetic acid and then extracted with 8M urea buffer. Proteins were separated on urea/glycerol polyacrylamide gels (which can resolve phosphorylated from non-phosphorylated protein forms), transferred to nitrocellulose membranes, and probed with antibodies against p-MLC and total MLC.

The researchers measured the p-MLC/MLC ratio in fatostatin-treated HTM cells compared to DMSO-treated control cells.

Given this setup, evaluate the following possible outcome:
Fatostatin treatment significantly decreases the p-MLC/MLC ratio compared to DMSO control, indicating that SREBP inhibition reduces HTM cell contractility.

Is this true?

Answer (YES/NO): YES